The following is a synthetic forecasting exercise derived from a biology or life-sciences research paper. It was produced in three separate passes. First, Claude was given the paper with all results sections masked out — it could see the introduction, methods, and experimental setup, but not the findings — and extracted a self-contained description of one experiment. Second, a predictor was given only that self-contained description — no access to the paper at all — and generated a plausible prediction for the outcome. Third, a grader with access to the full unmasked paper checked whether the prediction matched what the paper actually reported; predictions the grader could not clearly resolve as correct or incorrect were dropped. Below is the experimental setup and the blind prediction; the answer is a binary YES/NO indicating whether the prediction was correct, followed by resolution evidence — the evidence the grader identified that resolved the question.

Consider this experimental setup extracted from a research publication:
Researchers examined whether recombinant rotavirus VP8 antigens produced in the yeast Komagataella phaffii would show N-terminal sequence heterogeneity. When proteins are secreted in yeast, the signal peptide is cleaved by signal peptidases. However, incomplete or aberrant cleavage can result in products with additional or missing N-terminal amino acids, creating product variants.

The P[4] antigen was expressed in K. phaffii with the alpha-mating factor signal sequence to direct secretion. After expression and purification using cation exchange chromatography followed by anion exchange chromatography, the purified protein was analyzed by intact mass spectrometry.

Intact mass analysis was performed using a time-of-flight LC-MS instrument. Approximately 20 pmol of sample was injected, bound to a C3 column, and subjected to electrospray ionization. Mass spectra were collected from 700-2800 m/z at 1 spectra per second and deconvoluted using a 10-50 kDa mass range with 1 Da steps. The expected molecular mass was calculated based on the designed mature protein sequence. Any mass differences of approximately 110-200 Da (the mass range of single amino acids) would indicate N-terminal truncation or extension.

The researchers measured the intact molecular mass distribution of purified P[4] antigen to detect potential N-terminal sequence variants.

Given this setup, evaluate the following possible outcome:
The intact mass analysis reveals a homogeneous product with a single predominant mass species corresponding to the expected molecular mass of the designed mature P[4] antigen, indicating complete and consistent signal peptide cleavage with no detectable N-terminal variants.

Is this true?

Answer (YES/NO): NO